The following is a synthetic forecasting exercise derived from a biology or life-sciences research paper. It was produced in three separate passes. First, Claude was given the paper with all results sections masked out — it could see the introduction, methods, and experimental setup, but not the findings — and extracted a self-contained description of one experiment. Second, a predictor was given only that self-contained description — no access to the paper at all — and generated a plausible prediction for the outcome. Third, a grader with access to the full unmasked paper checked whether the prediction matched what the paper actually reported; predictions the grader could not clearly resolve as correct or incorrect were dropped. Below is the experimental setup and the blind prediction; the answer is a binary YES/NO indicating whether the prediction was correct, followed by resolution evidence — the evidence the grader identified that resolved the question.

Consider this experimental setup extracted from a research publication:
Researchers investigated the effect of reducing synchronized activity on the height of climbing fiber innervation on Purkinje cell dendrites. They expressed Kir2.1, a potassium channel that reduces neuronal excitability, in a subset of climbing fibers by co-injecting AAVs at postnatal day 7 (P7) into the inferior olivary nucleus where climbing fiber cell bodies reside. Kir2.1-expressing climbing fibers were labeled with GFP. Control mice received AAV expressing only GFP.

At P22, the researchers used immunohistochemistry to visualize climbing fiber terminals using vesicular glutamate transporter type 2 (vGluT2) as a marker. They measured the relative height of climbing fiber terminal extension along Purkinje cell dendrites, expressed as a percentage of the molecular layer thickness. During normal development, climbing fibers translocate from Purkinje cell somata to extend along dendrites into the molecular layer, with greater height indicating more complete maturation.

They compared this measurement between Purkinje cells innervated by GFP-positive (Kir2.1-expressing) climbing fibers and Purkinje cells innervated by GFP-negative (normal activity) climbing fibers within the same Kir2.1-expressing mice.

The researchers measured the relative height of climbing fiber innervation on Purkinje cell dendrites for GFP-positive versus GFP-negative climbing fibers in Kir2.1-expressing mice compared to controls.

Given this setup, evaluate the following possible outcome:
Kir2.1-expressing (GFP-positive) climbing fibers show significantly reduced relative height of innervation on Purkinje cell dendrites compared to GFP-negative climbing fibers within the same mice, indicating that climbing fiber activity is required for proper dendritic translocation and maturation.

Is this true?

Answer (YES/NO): NO